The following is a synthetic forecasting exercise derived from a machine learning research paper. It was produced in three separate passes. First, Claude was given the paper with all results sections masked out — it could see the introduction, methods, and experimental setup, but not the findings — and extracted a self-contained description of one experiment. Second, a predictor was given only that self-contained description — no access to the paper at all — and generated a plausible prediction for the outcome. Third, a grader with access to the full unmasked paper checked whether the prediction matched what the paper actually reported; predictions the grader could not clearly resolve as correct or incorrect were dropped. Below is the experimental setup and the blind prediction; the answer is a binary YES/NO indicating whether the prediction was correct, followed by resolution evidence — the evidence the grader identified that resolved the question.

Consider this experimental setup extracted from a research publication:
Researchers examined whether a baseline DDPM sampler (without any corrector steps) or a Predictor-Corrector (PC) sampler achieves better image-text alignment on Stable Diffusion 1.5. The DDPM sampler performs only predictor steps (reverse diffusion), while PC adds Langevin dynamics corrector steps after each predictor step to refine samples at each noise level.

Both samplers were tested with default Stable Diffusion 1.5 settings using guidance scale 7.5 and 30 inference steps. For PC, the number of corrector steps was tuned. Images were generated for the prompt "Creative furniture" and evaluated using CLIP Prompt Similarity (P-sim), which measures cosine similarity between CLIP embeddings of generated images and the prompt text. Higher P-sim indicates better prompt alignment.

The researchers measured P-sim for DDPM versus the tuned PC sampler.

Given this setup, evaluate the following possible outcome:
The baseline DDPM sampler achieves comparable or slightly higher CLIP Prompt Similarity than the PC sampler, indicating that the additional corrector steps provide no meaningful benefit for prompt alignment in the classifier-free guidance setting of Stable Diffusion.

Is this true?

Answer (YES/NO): YES